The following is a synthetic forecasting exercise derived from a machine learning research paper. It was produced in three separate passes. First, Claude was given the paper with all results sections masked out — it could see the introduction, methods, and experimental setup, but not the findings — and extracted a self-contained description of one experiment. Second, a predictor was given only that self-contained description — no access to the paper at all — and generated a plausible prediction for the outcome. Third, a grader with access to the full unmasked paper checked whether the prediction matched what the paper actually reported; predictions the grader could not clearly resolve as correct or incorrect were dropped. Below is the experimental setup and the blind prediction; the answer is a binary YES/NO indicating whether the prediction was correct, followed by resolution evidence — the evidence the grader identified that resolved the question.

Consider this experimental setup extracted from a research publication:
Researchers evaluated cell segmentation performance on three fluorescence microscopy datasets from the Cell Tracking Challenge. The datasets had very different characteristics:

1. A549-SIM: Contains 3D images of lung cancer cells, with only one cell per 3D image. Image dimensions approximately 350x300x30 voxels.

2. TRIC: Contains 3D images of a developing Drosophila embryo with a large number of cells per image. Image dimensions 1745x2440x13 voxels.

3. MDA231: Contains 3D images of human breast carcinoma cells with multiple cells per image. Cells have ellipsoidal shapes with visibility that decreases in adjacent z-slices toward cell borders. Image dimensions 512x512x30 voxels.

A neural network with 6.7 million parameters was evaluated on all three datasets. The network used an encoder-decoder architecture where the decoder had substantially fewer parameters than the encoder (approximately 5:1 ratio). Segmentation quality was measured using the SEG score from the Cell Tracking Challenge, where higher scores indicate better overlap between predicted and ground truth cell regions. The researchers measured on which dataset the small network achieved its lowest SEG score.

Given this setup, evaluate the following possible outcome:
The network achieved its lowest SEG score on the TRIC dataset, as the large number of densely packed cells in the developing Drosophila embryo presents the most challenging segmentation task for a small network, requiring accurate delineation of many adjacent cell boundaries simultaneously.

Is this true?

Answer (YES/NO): NO